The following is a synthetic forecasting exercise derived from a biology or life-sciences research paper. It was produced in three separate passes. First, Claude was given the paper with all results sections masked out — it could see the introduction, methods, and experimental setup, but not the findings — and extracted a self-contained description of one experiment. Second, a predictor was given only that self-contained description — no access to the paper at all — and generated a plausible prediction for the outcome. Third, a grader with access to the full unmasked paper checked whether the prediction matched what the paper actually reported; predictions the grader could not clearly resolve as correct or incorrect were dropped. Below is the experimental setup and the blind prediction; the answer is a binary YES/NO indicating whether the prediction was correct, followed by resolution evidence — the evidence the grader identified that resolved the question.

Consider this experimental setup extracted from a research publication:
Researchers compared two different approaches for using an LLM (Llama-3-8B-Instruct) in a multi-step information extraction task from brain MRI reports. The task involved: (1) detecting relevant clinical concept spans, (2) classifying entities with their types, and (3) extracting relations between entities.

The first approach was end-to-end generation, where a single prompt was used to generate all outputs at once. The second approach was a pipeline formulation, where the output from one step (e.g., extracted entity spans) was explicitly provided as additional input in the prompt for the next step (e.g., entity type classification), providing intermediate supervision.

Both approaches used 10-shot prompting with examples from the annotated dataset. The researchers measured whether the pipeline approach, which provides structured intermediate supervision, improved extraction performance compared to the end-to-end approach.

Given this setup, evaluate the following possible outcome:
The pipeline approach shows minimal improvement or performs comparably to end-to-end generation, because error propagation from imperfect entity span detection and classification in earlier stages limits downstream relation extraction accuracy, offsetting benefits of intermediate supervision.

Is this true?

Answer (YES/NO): YES